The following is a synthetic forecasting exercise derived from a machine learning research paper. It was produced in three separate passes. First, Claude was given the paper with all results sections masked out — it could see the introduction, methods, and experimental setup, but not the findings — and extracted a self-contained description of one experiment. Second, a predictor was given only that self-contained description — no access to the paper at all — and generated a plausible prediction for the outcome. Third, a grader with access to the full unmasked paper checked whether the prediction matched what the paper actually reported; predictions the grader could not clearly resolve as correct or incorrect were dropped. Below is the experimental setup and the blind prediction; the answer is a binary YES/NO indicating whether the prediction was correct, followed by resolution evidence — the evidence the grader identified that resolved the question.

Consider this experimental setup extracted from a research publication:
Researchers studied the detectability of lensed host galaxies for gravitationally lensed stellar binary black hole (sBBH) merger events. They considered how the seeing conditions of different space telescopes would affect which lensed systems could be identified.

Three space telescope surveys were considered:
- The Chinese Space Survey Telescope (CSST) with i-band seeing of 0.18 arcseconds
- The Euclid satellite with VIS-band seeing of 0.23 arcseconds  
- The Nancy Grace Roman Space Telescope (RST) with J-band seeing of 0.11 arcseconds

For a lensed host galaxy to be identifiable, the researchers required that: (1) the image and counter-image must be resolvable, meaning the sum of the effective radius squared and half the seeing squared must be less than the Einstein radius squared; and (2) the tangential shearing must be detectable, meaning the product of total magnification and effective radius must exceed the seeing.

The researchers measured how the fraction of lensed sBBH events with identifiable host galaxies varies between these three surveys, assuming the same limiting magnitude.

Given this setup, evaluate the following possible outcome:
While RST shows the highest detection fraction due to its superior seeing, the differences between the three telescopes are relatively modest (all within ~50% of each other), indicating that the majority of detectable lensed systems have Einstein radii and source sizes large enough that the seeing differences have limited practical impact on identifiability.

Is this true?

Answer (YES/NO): NO